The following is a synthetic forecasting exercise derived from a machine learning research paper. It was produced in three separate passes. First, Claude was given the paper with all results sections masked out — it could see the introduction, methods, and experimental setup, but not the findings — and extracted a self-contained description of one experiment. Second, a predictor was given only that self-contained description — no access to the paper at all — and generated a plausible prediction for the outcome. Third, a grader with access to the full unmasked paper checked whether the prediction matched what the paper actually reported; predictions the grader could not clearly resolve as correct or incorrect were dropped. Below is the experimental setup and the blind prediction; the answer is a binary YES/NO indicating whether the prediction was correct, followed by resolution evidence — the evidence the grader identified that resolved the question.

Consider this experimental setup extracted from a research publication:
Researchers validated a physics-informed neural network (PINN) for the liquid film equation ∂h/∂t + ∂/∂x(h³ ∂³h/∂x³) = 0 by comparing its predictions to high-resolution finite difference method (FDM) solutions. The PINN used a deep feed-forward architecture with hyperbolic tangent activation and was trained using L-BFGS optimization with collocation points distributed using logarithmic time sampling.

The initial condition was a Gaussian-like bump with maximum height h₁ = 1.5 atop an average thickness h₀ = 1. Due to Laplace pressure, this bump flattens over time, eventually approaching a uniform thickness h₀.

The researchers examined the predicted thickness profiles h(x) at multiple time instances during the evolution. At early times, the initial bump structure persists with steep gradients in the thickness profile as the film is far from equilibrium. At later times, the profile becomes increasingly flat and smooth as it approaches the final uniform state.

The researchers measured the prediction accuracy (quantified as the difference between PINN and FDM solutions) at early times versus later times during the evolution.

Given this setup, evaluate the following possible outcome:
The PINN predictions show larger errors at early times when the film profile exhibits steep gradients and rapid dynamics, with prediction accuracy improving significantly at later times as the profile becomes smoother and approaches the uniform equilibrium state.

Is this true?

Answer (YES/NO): YES